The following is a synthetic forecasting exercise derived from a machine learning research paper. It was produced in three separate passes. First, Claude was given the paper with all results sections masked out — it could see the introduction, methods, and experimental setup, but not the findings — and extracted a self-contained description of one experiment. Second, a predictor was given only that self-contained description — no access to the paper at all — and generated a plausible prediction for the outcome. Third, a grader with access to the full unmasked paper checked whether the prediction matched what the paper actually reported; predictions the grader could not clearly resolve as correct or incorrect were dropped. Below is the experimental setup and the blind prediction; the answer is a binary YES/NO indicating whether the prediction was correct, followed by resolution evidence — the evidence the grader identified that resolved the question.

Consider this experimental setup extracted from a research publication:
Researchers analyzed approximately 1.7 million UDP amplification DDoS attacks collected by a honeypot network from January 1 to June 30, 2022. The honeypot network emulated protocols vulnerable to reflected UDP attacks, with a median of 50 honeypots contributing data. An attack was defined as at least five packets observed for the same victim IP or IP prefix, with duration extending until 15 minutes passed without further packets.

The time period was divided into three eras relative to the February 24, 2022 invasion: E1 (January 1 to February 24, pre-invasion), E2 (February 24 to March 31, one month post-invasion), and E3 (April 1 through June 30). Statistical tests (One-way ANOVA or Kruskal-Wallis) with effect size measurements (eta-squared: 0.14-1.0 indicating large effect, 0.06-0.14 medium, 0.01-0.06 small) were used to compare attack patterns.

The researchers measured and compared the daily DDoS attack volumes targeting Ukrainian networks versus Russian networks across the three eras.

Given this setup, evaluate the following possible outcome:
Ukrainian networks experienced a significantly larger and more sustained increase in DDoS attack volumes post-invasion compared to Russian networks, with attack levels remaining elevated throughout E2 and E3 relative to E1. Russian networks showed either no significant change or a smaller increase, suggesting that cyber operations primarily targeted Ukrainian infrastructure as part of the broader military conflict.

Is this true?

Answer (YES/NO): NO